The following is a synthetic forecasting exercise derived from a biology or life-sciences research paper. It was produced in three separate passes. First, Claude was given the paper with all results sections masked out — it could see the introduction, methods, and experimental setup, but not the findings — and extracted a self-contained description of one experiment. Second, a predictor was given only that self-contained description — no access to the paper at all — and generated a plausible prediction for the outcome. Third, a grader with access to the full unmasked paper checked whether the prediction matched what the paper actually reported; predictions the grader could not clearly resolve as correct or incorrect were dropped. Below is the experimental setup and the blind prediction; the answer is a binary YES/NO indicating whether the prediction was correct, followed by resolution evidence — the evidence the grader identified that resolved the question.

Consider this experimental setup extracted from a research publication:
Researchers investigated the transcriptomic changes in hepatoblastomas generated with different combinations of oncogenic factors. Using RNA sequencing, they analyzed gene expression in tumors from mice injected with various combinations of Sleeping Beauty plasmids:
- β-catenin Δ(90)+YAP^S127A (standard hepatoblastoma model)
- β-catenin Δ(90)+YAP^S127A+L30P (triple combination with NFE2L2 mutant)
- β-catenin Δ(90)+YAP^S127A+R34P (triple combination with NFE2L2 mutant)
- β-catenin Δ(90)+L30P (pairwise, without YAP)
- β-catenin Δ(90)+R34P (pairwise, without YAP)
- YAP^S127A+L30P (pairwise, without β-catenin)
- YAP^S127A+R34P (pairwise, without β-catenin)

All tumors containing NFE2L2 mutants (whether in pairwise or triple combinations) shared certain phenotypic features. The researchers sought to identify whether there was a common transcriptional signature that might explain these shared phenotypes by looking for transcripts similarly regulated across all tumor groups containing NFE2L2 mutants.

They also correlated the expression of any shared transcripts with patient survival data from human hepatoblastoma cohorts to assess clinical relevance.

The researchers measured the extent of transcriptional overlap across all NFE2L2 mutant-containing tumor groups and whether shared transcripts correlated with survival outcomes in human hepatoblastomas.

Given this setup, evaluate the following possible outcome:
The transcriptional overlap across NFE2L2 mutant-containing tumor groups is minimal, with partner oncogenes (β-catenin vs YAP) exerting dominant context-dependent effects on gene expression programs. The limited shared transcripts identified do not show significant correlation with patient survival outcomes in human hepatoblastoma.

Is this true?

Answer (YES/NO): NO